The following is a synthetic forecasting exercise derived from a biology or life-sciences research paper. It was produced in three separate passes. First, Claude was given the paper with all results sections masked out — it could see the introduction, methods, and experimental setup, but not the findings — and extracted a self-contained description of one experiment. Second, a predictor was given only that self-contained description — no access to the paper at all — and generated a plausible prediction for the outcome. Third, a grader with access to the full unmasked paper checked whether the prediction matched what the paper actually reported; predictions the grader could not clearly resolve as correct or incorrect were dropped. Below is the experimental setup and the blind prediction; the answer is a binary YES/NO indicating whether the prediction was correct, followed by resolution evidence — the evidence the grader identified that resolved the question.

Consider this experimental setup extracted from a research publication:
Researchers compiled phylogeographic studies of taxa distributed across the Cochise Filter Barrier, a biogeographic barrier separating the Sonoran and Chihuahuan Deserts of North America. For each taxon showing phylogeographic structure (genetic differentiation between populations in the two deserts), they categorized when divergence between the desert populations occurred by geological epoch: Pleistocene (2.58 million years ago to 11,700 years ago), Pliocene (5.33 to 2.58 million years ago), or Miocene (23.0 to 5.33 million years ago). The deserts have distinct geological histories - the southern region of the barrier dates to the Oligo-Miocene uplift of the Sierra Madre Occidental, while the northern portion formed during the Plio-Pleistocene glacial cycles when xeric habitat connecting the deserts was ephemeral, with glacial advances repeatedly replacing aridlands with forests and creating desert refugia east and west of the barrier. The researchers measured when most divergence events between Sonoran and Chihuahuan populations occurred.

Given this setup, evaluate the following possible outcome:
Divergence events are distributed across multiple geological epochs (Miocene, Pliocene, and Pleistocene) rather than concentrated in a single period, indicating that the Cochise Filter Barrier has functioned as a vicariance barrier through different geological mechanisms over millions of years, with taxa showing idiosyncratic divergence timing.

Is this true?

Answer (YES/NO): YES